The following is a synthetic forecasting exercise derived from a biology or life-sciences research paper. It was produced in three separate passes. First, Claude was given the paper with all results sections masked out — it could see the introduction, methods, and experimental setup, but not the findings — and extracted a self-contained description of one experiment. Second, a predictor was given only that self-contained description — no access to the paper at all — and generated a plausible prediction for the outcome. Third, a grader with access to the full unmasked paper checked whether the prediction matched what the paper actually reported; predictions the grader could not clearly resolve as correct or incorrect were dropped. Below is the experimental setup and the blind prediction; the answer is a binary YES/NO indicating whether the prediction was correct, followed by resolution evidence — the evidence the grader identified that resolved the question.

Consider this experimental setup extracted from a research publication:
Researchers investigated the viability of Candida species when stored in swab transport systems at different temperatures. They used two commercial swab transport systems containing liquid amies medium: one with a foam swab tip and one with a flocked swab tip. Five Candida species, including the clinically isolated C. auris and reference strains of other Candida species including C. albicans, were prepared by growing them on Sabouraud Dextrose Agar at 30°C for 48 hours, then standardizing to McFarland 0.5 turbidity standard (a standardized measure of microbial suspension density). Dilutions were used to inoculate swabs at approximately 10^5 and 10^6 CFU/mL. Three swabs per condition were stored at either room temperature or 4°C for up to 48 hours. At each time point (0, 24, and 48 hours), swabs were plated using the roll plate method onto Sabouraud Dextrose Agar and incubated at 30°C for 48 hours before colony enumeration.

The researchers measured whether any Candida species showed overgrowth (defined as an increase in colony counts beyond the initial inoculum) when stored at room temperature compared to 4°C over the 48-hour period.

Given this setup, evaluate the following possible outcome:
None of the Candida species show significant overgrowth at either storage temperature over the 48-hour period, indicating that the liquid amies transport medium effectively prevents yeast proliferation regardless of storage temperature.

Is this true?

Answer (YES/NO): NO